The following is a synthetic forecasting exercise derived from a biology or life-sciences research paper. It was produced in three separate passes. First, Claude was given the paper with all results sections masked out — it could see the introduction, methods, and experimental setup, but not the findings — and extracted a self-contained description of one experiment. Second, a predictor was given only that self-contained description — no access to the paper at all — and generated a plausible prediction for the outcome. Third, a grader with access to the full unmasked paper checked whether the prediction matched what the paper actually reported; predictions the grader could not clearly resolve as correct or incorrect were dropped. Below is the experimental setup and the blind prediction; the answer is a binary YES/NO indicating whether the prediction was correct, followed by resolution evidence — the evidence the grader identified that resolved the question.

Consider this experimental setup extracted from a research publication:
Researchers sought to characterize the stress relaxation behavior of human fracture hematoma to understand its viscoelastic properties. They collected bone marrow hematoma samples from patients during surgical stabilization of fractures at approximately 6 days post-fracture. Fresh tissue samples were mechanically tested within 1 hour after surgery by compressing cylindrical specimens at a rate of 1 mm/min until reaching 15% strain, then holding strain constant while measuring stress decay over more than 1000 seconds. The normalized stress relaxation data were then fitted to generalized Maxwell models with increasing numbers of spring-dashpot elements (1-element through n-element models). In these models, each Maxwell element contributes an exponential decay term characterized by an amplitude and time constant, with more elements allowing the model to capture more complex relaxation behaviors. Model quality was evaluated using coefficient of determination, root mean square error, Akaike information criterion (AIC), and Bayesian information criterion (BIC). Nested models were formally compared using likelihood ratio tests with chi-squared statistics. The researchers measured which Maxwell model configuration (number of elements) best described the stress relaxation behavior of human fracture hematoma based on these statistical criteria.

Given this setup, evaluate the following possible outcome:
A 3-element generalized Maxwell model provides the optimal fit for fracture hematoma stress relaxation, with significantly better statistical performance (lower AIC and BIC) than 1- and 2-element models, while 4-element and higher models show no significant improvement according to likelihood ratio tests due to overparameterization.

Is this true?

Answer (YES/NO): NO